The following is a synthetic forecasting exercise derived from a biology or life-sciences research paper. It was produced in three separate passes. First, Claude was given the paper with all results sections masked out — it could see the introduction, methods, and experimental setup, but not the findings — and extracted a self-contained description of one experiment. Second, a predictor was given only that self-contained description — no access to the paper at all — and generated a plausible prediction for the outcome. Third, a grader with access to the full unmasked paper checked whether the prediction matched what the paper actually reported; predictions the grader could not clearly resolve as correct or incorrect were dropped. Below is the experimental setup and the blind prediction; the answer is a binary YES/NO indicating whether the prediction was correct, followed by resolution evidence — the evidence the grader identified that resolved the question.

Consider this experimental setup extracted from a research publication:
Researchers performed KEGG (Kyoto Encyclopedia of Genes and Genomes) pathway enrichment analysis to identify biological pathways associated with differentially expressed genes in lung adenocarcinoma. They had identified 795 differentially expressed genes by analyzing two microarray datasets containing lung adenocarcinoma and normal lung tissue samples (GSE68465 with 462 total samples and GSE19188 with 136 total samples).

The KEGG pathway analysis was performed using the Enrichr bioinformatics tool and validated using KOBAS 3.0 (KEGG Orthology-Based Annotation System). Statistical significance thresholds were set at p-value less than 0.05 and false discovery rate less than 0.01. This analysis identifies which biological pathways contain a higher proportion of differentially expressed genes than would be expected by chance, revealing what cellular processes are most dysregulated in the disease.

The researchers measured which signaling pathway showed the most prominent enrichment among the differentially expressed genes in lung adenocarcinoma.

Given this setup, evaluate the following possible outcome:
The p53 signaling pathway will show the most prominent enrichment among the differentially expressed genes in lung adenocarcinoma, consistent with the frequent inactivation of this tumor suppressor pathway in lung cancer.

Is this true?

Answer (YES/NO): NO